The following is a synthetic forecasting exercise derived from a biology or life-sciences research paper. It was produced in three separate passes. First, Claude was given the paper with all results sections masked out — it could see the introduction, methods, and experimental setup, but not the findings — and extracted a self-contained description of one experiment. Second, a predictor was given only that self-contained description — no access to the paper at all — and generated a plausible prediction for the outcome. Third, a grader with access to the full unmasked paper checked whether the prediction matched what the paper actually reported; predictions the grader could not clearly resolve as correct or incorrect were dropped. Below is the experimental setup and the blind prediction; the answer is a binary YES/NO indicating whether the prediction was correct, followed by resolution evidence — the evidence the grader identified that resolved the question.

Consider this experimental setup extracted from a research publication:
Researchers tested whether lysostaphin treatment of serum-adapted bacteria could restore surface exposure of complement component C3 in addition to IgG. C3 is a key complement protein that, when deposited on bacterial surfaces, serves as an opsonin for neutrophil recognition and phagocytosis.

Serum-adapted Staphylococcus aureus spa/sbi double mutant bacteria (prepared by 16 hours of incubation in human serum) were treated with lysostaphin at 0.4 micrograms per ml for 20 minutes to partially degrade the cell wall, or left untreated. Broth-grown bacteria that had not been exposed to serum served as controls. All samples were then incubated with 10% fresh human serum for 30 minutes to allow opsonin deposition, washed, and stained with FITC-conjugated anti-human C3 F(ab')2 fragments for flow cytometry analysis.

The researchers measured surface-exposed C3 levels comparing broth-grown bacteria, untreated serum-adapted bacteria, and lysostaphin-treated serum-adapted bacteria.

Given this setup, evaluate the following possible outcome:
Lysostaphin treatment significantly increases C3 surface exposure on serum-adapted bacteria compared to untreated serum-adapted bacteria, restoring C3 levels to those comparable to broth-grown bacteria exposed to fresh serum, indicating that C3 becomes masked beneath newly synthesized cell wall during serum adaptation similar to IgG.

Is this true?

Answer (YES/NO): YES